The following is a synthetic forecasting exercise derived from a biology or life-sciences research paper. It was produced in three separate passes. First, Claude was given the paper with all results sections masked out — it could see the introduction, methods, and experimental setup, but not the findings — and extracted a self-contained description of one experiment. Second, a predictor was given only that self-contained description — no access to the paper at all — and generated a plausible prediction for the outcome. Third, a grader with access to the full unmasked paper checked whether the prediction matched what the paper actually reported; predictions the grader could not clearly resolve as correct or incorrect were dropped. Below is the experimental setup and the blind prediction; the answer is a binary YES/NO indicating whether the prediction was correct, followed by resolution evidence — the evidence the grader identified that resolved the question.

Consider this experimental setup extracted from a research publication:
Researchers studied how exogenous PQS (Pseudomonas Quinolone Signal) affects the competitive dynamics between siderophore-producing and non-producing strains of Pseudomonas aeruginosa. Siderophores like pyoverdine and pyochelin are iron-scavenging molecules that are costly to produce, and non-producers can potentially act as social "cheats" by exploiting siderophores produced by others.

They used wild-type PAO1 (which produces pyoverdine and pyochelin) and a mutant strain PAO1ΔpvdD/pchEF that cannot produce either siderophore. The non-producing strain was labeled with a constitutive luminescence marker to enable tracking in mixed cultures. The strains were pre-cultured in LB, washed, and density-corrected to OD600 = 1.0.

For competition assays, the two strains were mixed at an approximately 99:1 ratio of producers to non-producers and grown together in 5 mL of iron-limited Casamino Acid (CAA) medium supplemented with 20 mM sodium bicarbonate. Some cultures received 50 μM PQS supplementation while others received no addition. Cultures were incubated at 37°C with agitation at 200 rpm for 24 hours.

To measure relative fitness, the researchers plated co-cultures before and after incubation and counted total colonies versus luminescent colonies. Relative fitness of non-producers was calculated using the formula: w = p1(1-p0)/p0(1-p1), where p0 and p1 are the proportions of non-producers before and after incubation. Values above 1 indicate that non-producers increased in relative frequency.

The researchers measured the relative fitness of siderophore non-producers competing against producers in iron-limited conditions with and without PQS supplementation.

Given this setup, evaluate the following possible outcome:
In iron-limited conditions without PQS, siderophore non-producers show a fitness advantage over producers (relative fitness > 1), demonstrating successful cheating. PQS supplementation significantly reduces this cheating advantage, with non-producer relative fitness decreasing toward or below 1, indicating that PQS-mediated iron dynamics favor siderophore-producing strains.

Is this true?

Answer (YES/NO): NO